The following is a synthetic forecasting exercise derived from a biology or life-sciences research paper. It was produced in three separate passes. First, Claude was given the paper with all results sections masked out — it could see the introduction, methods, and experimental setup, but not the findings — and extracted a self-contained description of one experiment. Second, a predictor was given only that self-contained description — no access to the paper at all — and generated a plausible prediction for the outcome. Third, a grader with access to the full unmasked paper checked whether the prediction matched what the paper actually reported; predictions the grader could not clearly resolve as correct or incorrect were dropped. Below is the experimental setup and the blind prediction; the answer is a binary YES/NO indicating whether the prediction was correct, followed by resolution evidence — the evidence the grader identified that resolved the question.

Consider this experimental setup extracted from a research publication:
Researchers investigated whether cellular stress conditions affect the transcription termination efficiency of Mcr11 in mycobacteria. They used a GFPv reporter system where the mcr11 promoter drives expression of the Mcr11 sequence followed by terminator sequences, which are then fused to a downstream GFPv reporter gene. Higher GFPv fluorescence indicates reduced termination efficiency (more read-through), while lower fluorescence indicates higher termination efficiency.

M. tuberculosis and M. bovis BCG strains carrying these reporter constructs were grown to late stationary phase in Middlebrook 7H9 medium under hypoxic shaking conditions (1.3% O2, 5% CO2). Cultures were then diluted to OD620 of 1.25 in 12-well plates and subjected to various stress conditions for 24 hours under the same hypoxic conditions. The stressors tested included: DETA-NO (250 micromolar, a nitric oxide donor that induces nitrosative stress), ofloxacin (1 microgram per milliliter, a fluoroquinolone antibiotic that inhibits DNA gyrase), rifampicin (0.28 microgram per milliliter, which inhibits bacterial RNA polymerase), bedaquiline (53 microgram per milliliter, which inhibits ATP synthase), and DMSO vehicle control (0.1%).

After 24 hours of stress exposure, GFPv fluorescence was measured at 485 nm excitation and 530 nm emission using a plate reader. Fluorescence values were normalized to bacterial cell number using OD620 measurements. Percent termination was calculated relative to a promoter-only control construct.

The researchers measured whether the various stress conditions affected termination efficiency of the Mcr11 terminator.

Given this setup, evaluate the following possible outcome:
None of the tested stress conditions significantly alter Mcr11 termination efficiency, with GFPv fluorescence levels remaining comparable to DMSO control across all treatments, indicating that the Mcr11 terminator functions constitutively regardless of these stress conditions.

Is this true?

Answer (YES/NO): YES